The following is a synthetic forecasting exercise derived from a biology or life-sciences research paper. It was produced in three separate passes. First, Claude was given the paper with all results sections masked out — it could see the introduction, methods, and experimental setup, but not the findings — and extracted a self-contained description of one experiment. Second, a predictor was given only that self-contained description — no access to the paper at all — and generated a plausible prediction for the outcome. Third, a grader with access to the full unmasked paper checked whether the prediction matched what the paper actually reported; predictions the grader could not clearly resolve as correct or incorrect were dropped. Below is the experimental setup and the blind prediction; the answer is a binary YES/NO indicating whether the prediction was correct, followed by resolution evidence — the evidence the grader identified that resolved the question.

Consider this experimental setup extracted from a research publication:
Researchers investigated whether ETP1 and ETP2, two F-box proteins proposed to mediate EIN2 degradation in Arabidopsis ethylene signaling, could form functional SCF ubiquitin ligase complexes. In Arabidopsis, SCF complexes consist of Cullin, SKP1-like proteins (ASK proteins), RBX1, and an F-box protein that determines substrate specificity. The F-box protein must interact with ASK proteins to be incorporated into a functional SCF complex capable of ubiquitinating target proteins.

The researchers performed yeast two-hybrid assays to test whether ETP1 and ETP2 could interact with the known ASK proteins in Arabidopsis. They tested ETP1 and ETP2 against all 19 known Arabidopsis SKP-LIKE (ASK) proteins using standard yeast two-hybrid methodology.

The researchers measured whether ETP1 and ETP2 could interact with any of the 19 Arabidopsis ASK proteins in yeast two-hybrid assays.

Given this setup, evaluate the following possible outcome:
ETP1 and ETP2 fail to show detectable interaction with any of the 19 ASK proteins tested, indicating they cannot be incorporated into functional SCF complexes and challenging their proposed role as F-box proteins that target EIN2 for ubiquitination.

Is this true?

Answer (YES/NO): YES